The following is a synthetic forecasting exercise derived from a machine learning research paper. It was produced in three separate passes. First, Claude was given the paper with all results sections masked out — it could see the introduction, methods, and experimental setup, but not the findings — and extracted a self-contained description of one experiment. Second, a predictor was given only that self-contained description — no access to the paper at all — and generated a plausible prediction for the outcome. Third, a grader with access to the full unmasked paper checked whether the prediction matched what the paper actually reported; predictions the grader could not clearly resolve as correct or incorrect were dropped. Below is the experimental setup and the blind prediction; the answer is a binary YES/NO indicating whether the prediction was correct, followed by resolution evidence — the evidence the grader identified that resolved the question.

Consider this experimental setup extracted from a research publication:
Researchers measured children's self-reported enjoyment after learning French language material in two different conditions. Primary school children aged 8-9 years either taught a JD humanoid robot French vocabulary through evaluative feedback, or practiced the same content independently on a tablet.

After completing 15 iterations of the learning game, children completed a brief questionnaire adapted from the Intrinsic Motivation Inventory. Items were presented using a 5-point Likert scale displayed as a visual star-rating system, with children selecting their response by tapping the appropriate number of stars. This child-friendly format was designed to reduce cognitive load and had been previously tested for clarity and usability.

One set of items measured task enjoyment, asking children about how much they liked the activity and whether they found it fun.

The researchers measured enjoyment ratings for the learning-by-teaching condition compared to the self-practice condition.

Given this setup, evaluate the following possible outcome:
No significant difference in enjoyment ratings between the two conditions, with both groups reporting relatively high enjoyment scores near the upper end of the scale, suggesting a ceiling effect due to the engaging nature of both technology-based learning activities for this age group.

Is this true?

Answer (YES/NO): YES